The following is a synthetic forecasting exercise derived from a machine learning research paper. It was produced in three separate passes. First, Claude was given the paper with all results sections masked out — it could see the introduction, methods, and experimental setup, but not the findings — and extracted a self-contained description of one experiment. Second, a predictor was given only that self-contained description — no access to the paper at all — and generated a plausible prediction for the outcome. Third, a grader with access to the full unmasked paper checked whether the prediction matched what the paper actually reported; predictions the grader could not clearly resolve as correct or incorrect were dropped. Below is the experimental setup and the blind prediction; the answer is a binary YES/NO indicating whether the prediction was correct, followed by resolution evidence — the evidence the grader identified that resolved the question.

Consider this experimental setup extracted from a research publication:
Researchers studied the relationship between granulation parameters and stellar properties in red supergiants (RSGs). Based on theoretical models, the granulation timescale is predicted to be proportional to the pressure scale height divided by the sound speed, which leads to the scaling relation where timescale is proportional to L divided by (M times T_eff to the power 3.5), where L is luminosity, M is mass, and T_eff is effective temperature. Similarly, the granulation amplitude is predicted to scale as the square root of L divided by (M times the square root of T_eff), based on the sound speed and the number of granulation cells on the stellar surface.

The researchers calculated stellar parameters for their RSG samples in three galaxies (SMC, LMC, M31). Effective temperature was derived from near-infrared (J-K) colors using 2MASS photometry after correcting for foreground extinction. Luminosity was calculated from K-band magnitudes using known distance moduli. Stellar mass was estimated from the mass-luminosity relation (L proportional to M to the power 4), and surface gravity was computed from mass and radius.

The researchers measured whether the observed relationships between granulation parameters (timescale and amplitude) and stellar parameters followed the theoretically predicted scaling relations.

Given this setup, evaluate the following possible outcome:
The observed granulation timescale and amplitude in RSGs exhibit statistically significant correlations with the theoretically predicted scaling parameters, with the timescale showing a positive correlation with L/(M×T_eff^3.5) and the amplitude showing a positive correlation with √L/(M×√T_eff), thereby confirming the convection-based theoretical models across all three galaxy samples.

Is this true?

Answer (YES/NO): NO